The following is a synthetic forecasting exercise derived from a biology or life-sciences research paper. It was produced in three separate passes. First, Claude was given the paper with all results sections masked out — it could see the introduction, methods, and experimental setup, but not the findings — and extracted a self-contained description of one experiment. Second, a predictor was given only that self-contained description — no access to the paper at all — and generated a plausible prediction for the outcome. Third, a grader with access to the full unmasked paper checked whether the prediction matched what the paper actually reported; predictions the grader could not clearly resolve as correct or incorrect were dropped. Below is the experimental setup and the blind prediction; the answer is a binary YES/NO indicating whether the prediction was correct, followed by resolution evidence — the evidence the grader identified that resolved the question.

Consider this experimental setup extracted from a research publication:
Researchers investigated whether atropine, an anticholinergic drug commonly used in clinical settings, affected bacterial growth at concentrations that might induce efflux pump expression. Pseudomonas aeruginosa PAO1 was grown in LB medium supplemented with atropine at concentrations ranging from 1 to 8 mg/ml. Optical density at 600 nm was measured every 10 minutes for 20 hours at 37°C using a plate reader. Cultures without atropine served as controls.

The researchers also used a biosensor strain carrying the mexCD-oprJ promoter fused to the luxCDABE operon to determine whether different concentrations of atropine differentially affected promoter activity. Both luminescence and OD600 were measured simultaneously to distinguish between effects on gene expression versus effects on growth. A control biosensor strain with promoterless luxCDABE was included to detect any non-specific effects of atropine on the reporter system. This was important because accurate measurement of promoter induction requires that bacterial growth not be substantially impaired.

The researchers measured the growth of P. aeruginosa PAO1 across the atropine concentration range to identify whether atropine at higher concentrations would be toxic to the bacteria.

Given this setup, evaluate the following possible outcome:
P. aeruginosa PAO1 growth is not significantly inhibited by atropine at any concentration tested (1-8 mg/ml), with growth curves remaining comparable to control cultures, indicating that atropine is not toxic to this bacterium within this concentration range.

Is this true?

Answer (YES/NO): NO